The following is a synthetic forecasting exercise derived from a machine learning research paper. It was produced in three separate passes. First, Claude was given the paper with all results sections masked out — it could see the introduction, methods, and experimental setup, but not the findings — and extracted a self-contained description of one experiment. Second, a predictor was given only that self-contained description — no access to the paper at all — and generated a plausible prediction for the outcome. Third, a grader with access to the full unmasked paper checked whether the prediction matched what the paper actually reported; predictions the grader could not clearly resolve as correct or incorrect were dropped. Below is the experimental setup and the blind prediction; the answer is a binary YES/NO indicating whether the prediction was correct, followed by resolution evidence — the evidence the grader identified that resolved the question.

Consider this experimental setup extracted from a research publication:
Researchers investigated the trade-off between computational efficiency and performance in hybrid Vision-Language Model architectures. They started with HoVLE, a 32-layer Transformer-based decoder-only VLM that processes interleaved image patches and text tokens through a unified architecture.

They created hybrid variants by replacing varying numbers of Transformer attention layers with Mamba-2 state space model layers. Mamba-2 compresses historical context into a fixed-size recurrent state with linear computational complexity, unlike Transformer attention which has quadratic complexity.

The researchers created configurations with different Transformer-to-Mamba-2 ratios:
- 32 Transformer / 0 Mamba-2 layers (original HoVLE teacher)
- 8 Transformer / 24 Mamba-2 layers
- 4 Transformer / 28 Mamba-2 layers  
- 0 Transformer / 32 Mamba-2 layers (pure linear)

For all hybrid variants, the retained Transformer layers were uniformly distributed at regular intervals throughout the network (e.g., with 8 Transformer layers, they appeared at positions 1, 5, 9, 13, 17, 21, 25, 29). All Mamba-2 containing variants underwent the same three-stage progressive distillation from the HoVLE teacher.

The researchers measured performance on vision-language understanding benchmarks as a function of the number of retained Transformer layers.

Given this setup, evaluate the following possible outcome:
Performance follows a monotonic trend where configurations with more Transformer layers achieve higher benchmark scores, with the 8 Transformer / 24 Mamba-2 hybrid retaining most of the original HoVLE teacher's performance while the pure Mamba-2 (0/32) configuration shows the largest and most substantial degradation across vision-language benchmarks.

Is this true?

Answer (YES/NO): NO